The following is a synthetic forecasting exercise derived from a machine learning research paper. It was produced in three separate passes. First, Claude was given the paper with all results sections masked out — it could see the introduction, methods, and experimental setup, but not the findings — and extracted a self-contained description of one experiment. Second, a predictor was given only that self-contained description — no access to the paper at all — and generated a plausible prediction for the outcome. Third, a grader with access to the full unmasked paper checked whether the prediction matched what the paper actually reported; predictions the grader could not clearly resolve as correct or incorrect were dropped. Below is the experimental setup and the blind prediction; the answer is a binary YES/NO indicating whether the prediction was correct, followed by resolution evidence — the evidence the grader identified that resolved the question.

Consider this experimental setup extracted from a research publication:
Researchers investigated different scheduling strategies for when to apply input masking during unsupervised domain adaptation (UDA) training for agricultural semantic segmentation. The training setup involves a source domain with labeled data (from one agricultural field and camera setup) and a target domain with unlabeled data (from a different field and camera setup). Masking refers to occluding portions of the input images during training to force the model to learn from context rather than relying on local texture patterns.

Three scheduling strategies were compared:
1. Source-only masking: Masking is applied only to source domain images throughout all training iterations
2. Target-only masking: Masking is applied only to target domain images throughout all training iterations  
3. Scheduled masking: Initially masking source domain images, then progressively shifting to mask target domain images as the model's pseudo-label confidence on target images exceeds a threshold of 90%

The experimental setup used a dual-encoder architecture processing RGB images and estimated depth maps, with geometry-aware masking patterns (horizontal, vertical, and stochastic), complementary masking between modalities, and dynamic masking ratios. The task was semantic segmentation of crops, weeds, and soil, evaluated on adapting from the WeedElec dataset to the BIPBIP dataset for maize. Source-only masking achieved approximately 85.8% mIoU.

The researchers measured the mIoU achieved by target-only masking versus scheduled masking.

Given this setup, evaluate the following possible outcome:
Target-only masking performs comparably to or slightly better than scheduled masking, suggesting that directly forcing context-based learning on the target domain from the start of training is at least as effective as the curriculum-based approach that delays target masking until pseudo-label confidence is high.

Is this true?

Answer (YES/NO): NO